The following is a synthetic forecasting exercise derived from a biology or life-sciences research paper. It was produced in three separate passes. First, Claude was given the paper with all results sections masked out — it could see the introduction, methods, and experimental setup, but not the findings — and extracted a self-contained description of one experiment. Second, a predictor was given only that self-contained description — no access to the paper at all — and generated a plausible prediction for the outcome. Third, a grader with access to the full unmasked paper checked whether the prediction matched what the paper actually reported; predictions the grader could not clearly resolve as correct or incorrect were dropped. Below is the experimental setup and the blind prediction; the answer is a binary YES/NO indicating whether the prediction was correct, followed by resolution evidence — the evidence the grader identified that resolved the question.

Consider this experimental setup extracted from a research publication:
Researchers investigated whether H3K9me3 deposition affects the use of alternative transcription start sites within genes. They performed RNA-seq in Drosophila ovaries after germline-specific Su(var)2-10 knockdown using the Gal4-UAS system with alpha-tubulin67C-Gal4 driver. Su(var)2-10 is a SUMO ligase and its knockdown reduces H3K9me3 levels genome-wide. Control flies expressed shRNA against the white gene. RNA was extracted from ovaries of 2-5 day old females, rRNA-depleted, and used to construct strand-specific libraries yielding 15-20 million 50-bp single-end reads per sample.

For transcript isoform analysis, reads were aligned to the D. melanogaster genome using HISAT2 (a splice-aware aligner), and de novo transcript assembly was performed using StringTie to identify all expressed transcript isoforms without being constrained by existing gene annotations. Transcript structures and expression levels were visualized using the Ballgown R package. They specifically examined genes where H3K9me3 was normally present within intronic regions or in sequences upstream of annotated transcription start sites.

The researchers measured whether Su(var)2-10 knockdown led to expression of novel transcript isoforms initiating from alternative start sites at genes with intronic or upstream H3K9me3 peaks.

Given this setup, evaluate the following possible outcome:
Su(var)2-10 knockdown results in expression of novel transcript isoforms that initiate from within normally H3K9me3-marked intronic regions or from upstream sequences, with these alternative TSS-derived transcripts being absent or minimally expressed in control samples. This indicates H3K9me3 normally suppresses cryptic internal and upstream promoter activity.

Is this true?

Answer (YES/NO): YES